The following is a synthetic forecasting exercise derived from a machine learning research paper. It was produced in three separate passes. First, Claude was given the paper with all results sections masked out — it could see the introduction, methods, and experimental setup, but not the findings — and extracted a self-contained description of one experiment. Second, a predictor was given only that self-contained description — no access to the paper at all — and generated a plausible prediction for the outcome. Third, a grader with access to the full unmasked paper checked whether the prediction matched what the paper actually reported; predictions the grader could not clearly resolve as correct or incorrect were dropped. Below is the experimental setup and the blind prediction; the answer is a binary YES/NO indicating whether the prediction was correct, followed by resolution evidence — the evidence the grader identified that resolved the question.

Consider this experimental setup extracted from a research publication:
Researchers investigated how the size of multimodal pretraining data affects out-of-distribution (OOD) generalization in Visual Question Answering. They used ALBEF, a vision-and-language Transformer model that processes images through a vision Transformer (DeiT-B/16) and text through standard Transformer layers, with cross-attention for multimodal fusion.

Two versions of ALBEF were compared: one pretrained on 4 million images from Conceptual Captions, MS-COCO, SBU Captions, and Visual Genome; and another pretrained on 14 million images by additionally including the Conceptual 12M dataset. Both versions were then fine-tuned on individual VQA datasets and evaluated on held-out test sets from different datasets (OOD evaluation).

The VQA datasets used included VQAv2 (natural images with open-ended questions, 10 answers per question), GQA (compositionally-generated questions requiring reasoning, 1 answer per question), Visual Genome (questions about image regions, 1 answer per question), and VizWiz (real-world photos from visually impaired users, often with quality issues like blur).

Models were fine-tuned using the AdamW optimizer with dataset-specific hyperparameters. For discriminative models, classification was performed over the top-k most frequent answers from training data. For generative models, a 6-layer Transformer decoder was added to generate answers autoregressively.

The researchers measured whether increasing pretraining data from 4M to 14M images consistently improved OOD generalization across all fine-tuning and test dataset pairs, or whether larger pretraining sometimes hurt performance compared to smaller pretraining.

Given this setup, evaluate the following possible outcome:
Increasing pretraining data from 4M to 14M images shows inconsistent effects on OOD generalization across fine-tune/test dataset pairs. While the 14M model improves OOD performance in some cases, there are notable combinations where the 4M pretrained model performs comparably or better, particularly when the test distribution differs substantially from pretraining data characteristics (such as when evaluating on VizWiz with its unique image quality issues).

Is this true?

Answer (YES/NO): NO